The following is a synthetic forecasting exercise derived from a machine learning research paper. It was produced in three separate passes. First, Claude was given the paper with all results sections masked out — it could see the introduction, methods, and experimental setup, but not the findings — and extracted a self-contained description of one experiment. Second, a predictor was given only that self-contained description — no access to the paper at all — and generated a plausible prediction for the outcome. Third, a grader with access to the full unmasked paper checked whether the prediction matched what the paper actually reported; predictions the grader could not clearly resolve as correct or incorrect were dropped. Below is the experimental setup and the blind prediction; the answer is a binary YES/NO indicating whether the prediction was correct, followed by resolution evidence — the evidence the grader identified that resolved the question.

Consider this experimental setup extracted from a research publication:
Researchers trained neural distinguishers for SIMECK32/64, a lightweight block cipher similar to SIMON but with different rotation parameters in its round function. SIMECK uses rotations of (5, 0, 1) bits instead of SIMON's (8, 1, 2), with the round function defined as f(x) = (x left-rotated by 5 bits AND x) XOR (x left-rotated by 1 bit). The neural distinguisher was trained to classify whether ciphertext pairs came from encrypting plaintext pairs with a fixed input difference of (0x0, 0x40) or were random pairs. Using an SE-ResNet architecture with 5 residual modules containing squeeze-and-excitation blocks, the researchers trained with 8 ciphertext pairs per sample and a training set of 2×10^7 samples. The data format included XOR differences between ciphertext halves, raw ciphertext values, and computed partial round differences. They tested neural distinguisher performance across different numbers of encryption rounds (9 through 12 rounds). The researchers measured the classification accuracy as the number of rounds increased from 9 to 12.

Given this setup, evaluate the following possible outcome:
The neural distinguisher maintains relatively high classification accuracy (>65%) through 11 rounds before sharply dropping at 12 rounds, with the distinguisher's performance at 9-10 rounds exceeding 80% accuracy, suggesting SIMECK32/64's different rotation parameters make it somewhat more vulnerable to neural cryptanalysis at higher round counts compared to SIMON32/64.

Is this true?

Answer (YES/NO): NO